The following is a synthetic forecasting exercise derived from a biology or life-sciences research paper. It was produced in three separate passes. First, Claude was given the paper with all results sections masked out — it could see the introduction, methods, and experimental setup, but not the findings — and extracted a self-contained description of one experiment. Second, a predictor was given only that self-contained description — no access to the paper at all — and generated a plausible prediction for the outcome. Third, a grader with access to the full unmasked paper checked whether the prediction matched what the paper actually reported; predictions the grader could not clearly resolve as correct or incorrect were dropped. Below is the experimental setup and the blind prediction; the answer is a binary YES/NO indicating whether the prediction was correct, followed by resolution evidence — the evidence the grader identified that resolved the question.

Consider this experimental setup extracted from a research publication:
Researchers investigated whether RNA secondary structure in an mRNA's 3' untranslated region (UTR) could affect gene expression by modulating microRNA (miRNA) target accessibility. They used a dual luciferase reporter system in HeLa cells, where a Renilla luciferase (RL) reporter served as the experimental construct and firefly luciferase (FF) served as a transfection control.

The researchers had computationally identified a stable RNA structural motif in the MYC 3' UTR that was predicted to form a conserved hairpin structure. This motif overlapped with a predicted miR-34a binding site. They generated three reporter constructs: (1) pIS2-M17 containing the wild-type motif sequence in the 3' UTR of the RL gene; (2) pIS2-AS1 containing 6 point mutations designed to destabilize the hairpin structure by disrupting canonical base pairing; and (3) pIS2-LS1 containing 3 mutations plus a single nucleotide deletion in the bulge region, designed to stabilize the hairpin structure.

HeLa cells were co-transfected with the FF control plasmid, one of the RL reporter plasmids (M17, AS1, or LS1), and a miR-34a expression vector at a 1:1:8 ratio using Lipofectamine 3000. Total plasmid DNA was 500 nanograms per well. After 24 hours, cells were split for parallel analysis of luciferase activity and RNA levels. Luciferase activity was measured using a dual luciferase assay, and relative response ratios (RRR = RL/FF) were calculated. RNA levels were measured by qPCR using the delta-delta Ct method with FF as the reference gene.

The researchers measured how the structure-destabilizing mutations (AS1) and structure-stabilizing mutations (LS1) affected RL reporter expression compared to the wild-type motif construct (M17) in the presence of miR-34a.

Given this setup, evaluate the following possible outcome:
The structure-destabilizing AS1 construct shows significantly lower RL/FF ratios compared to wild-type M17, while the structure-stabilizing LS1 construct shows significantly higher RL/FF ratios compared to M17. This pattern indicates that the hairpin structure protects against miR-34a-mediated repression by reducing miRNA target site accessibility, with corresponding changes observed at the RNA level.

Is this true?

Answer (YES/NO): NO